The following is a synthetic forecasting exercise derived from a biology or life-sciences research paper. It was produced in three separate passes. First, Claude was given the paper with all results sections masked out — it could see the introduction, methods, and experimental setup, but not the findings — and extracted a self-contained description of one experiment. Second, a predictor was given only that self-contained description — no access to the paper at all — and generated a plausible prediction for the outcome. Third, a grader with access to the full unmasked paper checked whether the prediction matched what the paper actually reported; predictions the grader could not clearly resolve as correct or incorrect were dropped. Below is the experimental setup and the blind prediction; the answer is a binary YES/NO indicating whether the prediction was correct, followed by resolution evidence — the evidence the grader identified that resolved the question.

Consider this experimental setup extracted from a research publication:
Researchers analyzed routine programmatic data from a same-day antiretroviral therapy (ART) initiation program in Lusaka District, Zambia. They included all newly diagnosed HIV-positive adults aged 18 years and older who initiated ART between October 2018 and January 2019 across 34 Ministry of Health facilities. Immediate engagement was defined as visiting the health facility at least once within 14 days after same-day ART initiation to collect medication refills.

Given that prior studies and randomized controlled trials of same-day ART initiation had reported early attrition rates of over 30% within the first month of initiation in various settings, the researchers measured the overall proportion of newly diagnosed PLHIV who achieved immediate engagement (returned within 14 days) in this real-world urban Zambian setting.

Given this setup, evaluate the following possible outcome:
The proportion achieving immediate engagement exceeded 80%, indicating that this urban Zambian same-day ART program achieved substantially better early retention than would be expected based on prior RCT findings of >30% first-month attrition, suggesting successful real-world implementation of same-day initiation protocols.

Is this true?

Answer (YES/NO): NO